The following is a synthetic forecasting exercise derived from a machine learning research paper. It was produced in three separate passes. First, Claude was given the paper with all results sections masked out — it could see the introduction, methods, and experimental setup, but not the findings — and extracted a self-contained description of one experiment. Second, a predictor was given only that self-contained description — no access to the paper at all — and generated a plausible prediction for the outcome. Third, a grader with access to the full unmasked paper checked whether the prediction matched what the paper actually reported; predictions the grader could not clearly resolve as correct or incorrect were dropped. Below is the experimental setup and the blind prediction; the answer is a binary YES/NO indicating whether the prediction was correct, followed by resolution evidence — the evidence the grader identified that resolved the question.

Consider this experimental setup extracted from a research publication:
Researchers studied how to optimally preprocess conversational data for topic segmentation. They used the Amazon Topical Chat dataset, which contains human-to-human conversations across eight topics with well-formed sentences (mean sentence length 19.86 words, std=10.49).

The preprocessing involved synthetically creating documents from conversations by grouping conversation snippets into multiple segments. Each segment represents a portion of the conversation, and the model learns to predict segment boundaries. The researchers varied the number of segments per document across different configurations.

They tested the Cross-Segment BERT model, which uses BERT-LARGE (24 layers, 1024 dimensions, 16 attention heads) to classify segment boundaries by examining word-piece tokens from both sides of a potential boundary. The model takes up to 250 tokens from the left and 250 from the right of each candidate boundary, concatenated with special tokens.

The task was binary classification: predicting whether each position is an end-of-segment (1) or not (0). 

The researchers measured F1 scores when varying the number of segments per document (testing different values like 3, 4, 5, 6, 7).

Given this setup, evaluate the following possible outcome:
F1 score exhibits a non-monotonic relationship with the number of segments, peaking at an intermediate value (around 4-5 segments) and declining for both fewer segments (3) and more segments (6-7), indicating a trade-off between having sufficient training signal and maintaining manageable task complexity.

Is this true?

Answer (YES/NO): YES